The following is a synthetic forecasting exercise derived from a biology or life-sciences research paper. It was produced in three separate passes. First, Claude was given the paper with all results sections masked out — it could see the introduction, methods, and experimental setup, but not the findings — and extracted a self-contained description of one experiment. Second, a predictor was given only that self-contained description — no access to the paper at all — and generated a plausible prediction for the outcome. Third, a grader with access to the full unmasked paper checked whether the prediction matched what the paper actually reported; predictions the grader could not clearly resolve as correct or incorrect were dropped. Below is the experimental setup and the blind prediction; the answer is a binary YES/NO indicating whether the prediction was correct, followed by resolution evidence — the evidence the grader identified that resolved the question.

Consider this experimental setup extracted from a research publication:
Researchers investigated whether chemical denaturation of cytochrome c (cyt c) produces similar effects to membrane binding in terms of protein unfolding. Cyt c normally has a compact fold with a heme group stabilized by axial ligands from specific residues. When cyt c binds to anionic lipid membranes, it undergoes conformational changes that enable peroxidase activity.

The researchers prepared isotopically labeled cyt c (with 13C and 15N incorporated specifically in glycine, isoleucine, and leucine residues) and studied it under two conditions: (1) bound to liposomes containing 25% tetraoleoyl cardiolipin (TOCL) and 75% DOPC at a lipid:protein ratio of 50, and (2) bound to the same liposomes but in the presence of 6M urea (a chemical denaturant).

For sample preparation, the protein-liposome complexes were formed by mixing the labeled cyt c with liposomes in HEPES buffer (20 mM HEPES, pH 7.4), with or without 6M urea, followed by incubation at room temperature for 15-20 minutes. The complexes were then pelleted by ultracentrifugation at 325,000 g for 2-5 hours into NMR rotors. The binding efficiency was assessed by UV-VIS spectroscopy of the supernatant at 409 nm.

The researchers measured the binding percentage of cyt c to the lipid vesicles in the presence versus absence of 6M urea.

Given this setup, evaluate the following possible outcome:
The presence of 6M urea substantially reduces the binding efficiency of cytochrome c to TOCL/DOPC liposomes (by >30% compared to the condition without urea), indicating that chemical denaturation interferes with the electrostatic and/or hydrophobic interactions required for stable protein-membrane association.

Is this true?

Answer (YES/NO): NO